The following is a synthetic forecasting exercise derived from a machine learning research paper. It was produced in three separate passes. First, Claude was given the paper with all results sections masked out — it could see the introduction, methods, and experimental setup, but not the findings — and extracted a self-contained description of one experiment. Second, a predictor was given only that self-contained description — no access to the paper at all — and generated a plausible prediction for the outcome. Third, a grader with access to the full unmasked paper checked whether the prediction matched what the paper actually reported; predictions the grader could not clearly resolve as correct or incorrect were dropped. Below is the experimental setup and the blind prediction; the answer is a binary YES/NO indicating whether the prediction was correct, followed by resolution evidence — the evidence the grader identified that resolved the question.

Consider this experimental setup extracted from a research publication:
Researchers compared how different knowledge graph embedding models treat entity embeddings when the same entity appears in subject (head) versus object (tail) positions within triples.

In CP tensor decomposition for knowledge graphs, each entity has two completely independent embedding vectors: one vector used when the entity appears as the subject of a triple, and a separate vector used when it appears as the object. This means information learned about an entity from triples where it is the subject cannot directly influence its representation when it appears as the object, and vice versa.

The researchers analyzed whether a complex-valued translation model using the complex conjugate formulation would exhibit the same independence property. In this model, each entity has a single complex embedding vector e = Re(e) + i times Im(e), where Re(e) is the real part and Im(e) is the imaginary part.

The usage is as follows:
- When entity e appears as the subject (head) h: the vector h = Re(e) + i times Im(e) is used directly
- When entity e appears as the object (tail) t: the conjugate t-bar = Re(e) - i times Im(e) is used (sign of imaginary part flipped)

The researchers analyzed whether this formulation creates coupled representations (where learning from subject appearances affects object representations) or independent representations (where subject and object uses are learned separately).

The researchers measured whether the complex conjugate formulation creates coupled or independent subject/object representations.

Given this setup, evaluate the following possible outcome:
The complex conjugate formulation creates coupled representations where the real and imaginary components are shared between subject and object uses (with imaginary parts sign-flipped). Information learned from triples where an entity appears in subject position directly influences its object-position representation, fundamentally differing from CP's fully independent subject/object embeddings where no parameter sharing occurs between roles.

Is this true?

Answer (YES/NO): YES